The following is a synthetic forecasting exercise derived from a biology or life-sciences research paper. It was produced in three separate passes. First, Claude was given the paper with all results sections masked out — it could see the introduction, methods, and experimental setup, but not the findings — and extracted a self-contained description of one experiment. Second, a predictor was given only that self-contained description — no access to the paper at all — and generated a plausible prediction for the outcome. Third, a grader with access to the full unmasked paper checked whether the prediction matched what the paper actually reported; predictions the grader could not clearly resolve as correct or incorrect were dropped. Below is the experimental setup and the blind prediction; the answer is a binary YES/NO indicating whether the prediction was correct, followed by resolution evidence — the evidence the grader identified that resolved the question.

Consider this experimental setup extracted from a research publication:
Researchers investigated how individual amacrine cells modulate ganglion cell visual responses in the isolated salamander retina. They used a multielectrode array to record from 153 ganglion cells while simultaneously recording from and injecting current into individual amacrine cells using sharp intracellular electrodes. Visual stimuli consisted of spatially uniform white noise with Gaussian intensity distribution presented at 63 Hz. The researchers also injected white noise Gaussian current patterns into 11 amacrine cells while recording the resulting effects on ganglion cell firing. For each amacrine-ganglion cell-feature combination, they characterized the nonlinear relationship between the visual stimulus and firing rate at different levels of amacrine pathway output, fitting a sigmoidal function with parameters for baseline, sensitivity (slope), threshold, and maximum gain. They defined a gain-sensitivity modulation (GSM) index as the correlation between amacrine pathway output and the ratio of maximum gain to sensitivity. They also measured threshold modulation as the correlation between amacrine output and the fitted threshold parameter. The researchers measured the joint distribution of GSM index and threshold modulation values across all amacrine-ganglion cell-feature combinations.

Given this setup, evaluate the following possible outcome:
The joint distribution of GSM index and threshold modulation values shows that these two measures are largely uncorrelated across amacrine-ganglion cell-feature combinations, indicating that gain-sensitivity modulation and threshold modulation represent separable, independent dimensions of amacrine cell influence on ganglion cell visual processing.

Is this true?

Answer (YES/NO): NO